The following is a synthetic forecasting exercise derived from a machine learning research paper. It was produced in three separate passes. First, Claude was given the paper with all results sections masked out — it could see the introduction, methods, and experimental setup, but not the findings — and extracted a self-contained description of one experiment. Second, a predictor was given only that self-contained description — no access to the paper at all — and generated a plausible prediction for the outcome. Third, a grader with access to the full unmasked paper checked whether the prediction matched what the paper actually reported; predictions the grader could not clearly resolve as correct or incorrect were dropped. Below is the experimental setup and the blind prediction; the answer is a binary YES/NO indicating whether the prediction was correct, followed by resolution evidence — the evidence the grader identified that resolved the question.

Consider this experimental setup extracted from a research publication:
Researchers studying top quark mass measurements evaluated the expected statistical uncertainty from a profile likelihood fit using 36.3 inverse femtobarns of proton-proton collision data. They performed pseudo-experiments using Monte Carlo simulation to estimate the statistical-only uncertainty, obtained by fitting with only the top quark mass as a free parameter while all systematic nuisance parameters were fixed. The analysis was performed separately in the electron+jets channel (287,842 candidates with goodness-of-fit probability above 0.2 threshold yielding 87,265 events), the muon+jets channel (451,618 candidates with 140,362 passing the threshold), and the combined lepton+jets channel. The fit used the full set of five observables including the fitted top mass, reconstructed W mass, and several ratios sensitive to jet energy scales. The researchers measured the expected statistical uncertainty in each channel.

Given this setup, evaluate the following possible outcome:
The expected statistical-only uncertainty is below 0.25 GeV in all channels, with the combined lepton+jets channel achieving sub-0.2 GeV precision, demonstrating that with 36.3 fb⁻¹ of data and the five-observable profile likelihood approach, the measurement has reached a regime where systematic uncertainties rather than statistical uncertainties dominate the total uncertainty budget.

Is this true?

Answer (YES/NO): YES